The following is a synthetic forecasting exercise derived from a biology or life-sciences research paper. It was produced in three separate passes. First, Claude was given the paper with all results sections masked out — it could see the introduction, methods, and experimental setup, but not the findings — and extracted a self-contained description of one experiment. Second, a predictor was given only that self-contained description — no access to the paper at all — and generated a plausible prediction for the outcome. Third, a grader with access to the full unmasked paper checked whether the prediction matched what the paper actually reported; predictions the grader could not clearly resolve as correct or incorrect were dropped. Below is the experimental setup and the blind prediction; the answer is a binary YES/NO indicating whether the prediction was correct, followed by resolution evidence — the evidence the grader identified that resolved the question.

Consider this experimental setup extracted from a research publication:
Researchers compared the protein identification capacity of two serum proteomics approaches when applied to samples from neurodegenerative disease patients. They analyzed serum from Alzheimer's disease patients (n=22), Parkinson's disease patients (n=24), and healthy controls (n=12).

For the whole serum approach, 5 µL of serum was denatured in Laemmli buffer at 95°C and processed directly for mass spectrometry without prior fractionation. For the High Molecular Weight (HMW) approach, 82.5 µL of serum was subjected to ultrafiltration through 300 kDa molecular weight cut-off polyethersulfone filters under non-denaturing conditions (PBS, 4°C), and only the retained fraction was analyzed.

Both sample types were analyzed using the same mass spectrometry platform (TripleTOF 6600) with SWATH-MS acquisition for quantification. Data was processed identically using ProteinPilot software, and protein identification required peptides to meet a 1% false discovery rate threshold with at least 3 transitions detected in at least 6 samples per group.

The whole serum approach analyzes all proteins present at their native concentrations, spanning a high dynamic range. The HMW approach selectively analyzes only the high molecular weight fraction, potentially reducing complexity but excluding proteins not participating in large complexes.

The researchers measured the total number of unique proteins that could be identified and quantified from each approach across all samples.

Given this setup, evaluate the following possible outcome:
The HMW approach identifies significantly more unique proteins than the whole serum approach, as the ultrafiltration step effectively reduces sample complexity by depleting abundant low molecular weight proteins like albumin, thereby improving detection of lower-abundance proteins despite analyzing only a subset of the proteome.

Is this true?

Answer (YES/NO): NO